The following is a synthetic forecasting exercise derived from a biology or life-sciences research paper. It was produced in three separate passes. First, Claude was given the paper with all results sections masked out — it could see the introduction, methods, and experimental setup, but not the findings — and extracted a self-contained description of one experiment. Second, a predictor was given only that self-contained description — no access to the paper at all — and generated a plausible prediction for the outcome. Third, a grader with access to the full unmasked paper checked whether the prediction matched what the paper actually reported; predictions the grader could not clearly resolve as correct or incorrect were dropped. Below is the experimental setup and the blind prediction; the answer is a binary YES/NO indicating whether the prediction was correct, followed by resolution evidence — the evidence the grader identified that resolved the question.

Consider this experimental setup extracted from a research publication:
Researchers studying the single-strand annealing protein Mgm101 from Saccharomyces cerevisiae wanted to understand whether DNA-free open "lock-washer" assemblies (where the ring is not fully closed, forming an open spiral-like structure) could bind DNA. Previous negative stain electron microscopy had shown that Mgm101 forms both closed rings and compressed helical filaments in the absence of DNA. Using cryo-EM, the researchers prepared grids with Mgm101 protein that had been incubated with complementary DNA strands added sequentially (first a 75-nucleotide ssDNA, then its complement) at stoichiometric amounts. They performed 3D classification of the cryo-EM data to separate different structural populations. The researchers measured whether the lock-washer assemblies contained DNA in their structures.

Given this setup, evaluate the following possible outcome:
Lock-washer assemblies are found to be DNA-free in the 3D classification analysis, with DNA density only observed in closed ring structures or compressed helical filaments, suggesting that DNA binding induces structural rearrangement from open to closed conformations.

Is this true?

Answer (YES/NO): YES